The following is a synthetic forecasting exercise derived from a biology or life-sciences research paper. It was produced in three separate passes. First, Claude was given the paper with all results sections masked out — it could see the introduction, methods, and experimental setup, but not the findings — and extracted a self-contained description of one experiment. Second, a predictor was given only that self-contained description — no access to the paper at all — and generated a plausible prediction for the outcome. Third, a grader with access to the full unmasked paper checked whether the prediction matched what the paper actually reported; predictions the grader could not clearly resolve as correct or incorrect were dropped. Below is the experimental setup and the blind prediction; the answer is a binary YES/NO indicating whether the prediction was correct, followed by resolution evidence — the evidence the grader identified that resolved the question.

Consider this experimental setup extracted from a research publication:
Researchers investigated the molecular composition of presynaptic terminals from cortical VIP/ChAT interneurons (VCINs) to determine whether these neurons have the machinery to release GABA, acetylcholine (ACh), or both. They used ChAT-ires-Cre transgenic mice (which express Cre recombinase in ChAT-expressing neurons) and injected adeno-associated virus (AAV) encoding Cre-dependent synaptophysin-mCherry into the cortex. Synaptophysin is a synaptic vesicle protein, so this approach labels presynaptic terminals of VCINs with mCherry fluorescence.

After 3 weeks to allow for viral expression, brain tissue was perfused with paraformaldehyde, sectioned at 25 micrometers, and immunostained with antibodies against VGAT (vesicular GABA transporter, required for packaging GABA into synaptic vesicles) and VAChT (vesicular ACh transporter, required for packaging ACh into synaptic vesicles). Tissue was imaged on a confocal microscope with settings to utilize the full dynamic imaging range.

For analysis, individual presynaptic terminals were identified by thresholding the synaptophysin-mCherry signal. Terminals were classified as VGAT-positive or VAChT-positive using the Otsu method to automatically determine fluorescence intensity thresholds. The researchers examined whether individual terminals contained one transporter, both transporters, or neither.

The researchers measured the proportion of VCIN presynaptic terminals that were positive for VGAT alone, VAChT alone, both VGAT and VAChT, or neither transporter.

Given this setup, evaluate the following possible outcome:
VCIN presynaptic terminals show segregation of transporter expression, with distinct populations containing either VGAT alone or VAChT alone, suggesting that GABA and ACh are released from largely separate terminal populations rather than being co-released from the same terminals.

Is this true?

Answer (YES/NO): NO